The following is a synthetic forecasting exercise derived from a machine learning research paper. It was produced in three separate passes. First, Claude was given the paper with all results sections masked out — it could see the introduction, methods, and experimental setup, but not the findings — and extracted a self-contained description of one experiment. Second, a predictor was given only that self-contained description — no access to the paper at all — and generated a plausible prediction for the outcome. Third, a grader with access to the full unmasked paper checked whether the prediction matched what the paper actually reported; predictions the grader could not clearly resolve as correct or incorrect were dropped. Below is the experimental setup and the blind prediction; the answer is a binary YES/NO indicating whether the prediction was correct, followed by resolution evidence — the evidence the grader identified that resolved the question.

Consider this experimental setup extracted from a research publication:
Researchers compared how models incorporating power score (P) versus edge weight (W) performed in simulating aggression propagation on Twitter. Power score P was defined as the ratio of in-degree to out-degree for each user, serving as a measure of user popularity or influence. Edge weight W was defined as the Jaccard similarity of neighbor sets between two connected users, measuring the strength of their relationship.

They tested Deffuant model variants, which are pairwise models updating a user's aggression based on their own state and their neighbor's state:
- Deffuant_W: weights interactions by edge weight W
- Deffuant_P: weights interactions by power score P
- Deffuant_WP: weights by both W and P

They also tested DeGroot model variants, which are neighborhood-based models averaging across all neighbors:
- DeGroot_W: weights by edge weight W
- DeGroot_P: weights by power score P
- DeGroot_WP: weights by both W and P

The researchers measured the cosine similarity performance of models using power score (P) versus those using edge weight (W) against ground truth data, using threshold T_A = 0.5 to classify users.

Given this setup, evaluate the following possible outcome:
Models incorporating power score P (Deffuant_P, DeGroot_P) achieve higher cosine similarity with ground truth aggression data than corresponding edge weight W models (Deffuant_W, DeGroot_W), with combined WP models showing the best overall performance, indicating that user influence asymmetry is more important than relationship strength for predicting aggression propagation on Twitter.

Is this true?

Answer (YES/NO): NO